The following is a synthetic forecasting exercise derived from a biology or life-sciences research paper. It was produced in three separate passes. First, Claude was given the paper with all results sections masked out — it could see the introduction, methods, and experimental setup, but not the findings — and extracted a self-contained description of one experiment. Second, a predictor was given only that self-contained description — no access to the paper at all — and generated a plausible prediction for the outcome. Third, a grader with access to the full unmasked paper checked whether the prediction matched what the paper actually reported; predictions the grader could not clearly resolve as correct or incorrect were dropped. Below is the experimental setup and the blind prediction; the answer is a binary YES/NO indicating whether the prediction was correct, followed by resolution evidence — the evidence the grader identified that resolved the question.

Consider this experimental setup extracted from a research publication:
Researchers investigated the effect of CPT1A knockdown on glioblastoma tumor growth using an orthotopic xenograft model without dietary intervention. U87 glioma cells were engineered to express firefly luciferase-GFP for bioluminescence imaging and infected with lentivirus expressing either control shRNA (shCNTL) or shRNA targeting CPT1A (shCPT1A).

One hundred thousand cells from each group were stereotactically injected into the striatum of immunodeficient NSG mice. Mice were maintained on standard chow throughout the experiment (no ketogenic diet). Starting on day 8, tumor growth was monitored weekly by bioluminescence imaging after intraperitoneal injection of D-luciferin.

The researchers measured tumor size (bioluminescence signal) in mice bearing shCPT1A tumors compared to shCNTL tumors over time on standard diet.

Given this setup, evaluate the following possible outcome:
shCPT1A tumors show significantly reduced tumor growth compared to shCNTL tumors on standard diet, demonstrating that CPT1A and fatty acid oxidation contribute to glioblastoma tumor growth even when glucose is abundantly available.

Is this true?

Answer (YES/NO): YES